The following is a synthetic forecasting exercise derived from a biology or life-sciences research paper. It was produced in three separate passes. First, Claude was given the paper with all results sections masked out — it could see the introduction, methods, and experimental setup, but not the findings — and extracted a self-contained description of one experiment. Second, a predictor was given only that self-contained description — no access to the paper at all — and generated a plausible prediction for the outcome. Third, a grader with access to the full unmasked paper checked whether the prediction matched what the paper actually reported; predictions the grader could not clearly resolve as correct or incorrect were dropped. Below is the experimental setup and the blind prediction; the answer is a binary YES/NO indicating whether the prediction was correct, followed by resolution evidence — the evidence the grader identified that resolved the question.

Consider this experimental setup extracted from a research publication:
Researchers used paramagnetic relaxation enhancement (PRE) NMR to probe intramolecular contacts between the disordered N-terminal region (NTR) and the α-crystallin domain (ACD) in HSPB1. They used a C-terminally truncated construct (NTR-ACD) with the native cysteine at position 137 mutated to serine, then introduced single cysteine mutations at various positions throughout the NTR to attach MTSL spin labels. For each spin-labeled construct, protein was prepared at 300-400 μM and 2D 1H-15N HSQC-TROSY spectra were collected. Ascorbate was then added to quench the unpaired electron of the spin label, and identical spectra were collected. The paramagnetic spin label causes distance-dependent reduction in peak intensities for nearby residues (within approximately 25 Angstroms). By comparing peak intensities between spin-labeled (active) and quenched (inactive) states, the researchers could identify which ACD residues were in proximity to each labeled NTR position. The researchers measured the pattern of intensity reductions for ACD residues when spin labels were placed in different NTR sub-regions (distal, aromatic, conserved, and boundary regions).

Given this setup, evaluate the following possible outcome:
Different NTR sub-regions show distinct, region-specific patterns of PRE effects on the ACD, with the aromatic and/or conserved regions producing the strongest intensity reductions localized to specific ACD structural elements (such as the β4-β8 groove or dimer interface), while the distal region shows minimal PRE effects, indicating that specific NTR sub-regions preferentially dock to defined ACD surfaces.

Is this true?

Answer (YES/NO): NO